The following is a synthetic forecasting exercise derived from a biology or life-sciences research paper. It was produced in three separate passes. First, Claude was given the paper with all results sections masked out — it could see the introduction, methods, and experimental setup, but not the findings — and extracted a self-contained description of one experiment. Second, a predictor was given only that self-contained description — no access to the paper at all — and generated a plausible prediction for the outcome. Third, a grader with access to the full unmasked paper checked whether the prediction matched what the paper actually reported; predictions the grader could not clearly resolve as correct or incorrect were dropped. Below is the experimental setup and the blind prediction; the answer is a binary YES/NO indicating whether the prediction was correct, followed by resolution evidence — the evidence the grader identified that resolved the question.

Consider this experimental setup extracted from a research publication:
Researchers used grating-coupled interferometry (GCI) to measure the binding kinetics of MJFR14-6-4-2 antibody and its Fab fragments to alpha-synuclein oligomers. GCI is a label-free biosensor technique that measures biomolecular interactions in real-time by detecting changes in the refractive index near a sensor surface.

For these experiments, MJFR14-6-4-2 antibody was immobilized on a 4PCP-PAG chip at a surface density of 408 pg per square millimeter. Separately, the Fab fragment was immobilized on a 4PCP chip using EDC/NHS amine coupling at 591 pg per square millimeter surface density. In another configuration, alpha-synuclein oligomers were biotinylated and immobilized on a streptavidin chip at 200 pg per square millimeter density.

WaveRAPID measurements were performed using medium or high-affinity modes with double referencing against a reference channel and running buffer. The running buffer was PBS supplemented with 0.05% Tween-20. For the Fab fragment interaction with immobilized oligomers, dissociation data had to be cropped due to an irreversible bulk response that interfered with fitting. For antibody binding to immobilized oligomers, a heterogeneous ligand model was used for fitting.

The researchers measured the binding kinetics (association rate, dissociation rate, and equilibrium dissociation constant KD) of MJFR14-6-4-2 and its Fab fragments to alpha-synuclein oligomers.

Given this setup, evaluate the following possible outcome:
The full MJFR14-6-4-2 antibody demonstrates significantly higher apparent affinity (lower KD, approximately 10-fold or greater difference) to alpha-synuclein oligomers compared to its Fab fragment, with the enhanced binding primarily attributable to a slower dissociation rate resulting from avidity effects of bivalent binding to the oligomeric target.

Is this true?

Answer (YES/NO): YES